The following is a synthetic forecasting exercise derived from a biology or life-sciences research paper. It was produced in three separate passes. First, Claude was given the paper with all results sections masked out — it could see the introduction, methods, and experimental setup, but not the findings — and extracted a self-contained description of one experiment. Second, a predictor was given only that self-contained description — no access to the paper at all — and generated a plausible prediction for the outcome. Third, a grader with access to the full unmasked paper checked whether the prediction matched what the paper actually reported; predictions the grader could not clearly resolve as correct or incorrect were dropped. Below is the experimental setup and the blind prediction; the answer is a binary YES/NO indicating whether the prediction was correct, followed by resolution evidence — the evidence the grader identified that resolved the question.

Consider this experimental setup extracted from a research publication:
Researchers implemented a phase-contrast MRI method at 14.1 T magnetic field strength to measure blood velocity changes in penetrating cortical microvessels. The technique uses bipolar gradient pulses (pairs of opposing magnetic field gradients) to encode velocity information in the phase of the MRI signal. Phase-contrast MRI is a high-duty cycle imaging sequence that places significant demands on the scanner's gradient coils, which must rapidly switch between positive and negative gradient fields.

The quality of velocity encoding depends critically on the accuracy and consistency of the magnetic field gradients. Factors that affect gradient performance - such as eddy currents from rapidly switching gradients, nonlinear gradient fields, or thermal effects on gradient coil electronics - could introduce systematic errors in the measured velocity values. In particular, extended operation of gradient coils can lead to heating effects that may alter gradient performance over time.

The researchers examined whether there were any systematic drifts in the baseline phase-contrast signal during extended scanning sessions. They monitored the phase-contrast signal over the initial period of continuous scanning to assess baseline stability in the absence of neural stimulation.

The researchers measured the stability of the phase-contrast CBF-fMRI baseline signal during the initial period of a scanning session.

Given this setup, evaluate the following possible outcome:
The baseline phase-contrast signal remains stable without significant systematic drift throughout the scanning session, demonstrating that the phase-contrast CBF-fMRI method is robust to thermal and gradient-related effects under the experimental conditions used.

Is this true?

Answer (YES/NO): NO